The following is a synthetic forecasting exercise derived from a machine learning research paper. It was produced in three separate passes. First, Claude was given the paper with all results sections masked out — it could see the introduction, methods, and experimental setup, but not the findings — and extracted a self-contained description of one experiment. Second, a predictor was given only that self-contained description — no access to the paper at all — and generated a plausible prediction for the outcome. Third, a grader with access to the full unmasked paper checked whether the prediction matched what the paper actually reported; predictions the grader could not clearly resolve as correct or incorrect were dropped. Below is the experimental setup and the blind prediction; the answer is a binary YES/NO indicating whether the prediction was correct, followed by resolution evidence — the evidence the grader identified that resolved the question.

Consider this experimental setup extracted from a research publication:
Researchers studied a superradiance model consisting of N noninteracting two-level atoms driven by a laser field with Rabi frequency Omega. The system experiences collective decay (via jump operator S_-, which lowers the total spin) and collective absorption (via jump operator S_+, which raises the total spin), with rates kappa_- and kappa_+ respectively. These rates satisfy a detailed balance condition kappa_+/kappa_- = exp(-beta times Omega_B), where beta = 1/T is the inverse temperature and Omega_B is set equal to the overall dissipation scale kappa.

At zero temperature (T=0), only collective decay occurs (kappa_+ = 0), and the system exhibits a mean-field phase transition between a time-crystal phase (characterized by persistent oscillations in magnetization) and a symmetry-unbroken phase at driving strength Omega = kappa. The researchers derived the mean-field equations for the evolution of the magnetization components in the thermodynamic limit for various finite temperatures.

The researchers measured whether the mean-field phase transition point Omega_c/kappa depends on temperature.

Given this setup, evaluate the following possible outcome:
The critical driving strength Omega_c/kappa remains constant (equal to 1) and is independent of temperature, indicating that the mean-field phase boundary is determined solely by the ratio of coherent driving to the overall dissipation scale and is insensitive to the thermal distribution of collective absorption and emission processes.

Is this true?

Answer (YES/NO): YES